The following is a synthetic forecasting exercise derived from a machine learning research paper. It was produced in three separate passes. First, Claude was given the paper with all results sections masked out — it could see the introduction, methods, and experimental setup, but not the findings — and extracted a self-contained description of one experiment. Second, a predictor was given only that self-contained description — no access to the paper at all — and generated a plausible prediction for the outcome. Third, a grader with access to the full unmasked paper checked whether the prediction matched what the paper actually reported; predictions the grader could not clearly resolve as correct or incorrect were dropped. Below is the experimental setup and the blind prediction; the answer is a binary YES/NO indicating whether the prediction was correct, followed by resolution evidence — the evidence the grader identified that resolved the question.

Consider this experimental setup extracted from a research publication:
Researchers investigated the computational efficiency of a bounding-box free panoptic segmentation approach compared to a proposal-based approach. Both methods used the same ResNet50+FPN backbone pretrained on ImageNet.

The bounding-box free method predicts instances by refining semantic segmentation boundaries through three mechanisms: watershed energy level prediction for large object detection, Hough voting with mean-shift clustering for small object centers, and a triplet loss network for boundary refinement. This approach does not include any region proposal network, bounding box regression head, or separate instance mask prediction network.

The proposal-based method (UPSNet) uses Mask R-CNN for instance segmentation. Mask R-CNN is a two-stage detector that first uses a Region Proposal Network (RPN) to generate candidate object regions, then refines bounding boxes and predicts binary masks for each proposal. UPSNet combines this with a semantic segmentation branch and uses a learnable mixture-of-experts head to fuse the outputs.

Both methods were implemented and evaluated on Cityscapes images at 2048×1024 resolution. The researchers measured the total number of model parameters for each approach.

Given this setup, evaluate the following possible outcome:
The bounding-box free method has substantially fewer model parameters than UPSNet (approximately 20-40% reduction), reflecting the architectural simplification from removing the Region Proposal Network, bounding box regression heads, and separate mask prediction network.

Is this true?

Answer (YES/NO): YES